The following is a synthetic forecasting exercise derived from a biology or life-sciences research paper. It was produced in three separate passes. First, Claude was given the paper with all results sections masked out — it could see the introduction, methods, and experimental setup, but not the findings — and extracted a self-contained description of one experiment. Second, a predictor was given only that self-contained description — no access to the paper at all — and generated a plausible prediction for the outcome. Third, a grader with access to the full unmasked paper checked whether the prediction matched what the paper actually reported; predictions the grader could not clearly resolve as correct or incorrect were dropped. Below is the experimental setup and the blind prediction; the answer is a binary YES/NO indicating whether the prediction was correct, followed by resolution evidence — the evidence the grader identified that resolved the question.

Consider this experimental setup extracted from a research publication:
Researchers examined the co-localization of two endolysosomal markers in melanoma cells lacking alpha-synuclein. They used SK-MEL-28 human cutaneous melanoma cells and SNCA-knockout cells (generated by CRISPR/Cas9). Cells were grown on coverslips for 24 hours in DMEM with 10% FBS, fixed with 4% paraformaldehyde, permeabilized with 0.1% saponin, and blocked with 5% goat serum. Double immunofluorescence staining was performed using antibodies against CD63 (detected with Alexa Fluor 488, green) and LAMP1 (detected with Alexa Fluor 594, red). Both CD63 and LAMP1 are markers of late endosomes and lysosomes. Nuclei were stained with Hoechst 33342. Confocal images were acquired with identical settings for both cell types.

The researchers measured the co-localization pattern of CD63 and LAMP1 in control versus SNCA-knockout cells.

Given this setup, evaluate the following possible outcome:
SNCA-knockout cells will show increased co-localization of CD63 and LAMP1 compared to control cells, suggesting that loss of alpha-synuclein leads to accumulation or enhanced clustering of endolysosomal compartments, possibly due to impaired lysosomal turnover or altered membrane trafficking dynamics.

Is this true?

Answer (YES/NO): YES